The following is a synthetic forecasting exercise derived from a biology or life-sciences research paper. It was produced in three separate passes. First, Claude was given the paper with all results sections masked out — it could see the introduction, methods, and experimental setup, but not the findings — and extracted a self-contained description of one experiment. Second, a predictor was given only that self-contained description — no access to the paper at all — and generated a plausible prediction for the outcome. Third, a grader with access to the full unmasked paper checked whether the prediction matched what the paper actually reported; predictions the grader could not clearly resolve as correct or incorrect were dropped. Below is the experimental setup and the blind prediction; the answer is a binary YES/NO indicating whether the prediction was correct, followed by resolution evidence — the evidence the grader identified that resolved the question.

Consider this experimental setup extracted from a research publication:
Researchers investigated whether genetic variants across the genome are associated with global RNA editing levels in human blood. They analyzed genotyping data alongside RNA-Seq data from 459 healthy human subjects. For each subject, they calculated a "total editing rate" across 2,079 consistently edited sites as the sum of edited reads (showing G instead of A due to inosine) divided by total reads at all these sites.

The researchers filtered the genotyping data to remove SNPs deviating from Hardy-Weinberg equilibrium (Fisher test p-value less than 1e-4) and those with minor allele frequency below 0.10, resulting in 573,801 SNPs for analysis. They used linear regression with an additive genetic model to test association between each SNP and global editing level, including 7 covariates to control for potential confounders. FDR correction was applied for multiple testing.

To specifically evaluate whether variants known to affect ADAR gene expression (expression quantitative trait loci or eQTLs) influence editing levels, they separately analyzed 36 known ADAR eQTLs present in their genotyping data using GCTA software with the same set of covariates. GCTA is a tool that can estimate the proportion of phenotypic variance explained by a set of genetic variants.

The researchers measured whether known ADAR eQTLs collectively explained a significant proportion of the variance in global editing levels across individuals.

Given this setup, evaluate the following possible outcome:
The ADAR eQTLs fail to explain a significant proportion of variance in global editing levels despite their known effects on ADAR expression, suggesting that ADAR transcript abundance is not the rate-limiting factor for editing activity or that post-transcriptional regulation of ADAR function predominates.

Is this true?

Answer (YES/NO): NO